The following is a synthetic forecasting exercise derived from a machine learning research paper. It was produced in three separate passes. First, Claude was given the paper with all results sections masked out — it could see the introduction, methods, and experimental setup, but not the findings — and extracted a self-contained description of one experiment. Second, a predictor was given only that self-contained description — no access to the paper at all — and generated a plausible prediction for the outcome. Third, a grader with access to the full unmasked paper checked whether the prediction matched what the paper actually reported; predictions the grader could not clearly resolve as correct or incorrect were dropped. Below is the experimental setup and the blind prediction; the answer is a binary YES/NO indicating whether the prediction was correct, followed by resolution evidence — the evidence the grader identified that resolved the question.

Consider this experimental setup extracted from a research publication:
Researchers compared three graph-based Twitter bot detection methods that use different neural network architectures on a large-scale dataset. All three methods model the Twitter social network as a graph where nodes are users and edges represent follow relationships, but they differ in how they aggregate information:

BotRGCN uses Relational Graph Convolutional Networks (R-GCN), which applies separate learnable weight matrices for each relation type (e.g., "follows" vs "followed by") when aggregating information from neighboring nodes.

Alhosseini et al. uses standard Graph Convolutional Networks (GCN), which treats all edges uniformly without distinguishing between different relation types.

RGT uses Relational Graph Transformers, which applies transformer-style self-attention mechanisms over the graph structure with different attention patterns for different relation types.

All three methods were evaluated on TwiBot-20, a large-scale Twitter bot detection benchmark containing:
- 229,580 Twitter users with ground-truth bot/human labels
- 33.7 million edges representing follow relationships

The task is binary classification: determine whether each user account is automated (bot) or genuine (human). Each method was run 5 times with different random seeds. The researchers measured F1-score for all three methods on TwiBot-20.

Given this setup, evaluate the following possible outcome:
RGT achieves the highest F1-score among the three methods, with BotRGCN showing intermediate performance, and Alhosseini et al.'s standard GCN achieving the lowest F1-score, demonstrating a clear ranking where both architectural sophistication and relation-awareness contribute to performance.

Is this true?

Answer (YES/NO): YES